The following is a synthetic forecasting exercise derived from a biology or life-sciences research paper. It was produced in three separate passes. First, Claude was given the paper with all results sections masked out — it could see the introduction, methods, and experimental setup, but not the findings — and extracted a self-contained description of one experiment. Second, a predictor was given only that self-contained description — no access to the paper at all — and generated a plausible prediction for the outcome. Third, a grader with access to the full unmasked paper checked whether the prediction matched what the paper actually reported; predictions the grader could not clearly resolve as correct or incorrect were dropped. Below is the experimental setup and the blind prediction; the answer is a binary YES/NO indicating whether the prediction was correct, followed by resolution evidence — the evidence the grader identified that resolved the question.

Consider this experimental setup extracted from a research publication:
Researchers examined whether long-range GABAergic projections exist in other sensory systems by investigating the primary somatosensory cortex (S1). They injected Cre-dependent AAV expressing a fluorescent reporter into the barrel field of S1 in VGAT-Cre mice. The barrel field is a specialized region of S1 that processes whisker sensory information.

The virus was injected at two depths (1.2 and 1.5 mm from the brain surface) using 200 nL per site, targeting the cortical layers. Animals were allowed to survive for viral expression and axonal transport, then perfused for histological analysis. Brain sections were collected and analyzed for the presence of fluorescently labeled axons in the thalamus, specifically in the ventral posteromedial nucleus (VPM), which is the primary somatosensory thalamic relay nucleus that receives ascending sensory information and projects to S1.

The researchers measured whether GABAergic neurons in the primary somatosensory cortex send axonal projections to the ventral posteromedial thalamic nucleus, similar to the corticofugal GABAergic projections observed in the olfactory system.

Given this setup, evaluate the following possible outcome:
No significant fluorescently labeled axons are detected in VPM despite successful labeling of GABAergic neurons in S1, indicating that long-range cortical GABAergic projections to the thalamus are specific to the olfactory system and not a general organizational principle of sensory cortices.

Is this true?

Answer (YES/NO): NO